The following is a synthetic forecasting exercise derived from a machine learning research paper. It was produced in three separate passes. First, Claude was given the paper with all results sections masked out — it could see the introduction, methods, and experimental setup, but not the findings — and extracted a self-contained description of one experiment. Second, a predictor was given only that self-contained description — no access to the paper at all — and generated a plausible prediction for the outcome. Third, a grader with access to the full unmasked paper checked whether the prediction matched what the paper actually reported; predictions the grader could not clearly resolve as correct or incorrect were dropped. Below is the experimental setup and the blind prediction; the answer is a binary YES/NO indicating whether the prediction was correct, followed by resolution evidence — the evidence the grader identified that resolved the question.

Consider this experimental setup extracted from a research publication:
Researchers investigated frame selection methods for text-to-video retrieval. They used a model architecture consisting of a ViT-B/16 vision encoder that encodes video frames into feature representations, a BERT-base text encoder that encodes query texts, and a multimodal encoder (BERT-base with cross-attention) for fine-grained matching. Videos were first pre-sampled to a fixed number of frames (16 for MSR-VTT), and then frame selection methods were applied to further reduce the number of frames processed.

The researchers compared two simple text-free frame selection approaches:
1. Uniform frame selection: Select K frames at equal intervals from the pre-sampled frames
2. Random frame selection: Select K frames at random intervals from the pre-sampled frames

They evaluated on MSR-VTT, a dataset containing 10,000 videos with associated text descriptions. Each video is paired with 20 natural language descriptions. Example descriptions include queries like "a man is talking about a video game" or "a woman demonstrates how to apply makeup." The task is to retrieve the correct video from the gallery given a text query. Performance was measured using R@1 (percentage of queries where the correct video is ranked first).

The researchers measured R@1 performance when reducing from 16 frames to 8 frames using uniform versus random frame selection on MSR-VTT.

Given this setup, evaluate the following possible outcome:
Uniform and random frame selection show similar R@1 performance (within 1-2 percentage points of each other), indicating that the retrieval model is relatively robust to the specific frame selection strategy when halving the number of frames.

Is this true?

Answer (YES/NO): YES